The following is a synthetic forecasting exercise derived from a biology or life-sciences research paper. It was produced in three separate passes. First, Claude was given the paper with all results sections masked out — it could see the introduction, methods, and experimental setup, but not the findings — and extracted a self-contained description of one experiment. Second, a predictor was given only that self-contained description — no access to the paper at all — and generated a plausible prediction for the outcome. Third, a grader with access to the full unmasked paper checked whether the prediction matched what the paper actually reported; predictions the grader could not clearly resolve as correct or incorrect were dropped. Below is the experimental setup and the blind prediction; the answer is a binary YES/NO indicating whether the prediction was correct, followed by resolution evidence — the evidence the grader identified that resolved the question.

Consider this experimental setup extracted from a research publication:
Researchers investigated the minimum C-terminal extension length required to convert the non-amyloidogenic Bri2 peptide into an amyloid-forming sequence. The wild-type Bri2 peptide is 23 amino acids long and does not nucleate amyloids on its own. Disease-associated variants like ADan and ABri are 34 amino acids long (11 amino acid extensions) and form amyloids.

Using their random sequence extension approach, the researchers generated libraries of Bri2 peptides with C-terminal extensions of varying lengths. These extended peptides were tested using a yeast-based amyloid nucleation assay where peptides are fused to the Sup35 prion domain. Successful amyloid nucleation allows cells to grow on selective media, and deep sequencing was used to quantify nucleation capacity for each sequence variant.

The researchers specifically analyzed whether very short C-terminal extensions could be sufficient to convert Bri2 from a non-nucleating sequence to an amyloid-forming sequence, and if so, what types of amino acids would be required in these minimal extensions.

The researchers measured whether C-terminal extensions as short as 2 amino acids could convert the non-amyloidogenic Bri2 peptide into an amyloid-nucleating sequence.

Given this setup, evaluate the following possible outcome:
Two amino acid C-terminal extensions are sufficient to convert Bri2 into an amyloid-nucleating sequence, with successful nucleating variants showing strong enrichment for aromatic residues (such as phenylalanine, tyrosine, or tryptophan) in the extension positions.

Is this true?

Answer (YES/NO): NO